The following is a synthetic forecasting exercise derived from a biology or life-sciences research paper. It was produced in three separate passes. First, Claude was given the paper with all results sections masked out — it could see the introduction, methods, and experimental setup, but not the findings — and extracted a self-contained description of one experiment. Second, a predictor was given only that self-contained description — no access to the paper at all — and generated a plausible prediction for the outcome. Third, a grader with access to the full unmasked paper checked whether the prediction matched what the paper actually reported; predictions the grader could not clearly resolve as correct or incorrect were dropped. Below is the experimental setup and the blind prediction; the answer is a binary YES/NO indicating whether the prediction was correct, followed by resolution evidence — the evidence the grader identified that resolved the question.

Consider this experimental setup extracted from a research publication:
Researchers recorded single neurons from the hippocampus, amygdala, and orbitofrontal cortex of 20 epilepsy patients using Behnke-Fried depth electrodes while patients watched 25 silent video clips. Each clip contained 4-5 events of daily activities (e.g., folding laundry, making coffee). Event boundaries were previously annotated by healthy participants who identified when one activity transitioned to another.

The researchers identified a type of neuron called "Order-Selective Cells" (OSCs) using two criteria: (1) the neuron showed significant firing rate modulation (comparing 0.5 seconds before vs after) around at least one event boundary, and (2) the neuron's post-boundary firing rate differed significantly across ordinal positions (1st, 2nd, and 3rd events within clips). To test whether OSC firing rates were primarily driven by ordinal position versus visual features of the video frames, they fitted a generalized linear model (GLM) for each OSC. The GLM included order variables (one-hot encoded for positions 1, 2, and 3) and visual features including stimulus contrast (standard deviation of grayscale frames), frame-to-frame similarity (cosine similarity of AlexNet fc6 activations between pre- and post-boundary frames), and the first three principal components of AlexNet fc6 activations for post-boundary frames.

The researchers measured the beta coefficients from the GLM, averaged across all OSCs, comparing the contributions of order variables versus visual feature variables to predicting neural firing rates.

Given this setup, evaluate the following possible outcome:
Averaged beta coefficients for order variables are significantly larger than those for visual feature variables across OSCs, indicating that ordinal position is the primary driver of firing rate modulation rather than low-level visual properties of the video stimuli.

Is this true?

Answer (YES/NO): YES